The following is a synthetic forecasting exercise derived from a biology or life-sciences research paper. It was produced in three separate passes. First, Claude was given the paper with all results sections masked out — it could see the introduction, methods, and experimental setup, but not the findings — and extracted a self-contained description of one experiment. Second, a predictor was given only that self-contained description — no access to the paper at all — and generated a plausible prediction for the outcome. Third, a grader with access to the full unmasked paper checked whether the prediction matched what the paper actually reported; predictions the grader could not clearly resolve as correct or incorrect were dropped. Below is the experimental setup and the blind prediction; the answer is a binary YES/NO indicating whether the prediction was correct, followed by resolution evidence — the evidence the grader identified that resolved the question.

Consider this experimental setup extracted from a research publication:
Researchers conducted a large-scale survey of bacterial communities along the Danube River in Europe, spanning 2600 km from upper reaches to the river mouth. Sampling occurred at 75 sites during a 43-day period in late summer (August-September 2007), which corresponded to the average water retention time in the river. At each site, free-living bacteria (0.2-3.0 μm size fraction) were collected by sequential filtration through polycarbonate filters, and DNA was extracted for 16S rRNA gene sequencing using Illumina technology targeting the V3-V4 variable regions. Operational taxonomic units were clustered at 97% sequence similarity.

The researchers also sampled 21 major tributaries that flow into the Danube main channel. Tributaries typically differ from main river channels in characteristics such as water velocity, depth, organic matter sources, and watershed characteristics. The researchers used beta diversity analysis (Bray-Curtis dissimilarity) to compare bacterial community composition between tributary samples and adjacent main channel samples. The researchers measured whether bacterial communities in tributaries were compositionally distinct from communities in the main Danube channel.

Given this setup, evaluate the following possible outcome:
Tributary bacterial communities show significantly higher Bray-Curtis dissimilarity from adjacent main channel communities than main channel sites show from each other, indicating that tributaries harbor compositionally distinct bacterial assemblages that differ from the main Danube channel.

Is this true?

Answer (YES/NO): YES